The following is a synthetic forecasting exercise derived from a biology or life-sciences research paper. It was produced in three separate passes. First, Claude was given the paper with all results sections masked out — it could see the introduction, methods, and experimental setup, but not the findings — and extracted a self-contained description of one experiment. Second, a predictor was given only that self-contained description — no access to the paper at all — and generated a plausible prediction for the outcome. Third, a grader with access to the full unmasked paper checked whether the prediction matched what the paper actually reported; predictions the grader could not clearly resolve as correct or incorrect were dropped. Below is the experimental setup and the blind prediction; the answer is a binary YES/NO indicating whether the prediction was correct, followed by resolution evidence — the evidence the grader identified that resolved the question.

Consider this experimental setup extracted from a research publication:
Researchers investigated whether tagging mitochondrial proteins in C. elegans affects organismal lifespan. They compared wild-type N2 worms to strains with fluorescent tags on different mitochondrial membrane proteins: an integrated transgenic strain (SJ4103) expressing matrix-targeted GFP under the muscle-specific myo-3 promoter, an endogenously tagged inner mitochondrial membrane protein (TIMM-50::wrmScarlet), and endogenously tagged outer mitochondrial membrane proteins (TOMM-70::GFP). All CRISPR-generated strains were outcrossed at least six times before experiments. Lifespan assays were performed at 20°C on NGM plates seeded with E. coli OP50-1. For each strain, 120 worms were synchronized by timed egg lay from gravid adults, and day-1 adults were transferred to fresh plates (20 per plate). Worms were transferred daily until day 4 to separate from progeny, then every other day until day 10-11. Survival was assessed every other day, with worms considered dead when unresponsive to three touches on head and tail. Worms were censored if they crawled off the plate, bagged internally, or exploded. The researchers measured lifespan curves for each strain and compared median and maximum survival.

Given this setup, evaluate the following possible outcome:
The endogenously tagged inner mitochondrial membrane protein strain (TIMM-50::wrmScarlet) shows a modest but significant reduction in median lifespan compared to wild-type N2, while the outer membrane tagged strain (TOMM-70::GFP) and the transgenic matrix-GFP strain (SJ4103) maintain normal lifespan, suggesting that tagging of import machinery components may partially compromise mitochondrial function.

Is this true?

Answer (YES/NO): NO